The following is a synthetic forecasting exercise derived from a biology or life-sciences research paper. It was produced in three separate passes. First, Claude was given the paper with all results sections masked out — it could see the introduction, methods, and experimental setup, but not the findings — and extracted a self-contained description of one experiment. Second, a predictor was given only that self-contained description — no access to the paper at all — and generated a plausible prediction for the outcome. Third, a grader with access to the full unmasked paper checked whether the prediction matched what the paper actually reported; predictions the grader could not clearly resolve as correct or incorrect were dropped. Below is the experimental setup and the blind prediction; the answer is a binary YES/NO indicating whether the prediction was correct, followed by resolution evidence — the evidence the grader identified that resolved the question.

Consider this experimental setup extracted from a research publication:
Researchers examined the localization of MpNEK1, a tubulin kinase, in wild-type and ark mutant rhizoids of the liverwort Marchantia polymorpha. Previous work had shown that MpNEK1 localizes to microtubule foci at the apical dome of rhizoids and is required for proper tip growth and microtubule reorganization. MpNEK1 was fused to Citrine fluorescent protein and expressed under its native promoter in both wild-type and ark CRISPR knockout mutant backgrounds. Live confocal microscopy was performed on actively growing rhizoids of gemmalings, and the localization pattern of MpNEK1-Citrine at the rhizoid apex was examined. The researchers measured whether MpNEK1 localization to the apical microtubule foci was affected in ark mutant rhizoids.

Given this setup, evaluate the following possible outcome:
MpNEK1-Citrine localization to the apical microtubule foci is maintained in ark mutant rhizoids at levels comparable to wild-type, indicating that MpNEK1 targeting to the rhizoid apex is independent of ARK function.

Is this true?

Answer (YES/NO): NO